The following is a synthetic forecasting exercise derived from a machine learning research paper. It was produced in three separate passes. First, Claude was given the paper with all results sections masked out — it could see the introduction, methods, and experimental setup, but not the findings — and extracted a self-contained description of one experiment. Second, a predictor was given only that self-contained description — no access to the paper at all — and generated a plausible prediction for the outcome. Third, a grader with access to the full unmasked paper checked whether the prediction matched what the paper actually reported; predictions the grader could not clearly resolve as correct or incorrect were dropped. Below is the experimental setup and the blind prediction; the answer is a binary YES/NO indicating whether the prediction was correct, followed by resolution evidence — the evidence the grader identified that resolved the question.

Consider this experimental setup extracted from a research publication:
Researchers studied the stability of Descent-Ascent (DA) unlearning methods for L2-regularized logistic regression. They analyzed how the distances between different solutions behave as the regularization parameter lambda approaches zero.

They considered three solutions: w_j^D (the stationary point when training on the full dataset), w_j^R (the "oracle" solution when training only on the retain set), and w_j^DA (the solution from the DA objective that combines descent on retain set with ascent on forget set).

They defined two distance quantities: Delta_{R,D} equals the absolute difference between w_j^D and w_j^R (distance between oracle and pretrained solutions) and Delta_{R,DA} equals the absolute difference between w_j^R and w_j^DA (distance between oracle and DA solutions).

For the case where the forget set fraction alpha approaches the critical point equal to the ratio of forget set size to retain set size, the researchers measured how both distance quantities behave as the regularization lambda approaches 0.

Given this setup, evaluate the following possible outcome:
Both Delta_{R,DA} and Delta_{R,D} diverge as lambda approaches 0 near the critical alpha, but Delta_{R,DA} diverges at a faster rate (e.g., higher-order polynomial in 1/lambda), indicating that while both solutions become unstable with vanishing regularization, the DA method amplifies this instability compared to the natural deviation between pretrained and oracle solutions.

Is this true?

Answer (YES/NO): NO